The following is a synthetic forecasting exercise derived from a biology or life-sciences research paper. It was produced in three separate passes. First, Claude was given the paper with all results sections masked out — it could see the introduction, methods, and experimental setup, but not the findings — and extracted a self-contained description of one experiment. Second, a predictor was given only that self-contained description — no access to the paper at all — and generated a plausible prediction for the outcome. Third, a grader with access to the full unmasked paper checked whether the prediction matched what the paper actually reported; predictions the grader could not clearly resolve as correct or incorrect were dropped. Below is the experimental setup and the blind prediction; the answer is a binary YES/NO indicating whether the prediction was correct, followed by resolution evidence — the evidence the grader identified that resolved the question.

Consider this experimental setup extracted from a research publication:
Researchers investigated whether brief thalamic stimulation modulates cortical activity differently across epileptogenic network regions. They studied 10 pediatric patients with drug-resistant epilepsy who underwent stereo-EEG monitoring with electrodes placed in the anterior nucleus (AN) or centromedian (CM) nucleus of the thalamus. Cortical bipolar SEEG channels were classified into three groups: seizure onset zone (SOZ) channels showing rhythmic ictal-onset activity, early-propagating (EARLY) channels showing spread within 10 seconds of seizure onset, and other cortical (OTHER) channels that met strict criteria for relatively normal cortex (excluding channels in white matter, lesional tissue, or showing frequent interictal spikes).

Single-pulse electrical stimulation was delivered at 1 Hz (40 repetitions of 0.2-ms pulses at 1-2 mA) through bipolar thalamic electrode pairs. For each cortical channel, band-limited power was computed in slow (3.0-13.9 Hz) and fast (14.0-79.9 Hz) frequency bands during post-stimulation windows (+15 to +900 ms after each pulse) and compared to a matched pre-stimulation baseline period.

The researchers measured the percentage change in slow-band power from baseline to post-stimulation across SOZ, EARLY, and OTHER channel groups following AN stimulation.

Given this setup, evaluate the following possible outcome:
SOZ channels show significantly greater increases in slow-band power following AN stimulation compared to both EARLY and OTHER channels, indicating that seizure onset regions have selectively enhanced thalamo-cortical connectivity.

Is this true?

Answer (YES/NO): NO